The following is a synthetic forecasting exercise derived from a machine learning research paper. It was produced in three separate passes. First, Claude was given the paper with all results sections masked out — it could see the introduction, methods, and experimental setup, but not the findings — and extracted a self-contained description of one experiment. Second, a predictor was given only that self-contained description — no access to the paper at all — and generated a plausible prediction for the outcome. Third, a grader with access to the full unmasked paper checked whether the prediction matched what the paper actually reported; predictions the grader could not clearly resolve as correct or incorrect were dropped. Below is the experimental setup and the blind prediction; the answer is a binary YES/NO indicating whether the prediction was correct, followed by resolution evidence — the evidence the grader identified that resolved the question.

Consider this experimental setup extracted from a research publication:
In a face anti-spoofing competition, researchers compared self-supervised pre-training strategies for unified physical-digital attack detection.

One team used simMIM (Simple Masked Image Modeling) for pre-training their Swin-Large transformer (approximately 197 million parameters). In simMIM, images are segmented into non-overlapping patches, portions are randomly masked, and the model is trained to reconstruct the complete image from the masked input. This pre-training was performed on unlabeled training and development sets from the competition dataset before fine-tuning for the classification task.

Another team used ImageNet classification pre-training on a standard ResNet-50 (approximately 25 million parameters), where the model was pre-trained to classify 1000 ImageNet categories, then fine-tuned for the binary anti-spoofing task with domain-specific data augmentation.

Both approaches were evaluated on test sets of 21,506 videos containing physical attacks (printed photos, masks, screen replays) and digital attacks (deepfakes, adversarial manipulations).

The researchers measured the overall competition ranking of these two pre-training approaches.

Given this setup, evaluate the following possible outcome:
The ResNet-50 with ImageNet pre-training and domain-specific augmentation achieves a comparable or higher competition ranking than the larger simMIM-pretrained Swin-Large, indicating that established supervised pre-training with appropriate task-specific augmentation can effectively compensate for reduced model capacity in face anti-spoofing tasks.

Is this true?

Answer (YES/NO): YES